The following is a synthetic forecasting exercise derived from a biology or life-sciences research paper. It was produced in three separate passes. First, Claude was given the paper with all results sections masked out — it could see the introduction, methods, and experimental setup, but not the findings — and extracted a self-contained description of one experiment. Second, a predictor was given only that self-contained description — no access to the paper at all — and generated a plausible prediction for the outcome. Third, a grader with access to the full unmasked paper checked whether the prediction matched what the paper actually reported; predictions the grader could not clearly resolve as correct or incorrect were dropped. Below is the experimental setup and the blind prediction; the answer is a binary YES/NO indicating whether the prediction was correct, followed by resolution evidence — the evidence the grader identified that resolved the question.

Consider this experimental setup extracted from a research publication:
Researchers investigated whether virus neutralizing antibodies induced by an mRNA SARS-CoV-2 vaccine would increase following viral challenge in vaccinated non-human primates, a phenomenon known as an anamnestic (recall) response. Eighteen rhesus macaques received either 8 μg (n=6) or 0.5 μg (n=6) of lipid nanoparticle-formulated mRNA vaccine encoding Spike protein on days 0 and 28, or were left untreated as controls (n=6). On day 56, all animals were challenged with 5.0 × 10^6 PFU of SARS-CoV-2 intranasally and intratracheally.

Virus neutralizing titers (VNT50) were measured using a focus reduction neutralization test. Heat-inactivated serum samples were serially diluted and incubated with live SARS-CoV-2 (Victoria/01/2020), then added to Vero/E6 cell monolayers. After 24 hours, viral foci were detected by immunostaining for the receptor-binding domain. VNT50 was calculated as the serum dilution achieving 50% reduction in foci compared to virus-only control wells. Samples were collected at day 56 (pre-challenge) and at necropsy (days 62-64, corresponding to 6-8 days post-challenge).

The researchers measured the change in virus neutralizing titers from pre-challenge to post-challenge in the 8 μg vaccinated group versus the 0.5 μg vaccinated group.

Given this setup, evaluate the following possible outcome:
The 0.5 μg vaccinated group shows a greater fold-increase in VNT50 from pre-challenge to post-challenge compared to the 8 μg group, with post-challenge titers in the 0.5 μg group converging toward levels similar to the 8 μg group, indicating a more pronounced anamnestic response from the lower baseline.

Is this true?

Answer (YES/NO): NO